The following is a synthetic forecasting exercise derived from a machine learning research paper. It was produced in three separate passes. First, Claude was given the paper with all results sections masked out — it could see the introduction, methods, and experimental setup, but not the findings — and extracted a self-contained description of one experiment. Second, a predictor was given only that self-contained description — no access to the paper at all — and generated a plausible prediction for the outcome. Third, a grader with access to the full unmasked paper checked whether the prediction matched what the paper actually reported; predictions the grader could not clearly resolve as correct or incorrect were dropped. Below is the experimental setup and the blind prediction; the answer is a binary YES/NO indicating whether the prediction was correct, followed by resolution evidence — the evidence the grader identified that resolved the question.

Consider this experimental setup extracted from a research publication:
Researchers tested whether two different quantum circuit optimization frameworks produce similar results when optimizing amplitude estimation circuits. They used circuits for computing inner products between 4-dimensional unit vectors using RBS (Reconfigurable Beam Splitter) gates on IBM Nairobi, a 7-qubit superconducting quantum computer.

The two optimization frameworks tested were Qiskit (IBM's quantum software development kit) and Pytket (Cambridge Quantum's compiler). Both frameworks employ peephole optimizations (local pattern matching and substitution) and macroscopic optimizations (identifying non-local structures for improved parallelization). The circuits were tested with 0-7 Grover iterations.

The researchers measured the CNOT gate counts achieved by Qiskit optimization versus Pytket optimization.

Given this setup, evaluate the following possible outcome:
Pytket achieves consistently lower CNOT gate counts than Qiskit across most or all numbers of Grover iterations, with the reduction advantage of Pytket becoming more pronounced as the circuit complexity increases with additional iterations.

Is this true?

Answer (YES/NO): NO